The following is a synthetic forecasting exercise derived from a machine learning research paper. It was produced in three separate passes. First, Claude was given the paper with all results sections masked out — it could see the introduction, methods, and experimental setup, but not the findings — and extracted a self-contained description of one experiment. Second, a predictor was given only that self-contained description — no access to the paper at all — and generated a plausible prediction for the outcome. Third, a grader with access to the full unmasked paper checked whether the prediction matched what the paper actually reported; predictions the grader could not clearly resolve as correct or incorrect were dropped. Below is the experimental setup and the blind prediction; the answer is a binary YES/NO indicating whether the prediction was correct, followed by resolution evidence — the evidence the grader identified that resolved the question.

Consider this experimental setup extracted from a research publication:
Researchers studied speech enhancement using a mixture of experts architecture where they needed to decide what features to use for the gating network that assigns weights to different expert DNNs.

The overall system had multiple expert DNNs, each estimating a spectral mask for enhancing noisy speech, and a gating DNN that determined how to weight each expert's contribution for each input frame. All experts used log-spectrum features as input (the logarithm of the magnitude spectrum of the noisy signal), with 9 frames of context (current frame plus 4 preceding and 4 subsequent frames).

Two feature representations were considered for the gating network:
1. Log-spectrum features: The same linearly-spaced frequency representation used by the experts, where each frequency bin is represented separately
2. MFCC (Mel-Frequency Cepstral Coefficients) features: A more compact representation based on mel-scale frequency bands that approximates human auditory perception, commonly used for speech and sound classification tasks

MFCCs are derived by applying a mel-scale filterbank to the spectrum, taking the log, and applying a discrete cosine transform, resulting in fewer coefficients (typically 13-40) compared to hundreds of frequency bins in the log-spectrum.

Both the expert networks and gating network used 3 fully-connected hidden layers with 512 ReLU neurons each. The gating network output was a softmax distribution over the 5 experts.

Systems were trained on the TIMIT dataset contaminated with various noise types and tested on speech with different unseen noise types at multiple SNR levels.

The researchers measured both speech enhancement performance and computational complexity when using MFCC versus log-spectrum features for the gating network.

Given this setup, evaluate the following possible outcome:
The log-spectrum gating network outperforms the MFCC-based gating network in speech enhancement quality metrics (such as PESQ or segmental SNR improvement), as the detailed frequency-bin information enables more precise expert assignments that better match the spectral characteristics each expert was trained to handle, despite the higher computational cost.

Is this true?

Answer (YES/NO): NO